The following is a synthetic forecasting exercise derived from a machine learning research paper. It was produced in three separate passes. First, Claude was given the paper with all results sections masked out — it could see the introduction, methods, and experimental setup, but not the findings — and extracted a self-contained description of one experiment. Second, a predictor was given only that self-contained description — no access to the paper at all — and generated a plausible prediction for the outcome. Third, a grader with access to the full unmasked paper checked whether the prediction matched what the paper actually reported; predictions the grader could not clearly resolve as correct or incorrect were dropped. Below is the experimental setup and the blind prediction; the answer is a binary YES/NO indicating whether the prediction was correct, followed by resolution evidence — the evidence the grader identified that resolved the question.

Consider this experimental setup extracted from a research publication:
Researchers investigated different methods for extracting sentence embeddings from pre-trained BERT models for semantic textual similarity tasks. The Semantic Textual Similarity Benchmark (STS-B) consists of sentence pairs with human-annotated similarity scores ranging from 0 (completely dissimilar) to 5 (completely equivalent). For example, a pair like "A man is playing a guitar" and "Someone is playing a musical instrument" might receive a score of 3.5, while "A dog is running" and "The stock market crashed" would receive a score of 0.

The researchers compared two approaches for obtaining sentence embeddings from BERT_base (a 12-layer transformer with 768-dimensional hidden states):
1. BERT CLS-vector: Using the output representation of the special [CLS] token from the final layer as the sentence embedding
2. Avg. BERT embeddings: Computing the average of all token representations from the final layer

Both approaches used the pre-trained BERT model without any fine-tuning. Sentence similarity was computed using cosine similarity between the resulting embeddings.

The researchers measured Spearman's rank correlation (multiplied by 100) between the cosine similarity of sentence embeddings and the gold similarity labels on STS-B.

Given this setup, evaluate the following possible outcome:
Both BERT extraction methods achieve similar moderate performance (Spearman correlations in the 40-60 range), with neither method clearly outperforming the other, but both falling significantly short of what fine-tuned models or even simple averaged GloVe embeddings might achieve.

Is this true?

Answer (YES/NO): NO